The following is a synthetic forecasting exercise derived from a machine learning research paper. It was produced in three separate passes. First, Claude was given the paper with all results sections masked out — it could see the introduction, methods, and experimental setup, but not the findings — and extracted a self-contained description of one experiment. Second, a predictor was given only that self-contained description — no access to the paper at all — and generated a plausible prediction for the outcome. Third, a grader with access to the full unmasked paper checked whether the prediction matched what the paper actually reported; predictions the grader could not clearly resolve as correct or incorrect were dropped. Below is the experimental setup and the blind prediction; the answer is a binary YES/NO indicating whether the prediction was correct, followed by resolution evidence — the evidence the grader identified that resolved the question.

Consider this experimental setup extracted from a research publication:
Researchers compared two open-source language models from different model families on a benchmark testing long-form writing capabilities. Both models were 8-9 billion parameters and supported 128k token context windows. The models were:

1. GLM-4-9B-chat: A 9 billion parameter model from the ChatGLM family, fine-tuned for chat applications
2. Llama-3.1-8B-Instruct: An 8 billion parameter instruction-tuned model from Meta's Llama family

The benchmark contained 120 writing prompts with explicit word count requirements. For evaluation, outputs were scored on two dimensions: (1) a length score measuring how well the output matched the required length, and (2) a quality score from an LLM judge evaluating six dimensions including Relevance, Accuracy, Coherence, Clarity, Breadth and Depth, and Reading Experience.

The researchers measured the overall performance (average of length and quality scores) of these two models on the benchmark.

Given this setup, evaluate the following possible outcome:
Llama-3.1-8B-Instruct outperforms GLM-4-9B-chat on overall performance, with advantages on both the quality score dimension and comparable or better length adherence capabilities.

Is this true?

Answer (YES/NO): NO